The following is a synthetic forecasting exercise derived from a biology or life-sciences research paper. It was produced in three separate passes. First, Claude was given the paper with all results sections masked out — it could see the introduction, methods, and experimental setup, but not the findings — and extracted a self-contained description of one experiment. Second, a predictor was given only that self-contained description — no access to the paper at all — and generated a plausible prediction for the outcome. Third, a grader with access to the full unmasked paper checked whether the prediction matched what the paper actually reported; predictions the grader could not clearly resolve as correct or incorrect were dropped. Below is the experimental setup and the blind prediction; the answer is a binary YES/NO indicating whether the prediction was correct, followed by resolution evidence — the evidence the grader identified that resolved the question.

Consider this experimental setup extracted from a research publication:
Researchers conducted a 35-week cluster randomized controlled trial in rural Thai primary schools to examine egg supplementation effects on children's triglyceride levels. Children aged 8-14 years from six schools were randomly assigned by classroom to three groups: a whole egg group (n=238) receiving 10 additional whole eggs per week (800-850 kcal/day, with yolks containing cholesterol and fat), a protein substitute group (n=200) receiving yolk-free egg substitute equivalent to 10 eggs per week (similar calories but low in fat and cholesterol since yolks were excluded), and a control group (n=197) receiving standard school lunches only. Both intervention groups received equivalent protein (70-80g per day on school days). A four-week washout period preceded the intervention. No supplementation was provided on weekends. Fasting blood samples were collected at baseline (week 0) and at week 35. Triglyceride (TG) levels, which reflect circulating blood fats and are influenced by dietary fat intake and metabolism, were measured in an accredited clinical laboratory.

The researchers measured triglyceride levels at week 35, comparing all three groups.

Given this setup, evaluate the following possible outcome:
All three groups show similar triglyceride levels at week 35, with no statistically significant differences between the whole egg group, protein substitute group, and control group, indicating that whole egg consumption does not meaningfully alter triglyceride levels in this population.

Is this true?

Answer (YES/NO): NO